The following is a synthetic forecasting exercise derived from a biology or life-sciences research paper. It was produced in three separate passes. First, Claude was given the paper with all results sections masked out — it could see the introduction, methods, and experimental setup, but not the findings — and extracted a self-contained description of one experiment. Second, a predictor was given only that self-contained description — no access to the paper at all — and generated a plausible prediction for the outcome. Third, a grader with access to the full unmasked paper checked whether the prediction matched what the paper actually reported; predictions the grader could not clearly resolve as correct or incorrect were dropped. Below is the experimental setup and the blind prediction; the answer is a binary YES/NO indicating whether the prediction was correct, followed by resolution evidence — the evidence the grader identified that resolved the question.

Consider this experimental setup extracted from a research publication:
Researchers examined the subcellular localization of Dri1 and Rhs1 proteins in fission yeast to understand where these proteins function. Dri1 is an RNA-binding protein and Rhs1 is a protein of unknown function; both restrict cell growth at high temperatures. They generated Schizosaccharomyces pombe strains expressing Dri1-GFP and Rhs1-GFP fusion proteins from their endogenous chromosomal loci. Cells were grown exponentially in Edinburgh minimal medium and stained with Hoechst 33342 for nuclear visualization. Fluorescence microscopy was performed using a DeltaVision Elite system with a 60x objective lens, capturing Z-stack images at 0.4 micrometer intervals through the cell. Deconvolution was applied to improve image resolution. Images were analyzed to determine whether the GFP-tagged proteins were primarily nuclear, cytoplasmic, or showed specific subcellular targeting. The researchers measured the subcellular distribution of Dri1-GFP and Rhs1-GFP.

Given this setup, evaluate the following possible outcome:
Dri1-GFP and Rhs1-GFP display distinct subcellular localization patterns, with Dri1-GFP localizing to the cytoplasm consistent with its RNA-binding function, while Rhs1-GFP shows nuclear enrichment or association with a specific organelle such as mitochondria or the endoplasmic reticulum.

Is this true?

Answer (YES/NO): NO